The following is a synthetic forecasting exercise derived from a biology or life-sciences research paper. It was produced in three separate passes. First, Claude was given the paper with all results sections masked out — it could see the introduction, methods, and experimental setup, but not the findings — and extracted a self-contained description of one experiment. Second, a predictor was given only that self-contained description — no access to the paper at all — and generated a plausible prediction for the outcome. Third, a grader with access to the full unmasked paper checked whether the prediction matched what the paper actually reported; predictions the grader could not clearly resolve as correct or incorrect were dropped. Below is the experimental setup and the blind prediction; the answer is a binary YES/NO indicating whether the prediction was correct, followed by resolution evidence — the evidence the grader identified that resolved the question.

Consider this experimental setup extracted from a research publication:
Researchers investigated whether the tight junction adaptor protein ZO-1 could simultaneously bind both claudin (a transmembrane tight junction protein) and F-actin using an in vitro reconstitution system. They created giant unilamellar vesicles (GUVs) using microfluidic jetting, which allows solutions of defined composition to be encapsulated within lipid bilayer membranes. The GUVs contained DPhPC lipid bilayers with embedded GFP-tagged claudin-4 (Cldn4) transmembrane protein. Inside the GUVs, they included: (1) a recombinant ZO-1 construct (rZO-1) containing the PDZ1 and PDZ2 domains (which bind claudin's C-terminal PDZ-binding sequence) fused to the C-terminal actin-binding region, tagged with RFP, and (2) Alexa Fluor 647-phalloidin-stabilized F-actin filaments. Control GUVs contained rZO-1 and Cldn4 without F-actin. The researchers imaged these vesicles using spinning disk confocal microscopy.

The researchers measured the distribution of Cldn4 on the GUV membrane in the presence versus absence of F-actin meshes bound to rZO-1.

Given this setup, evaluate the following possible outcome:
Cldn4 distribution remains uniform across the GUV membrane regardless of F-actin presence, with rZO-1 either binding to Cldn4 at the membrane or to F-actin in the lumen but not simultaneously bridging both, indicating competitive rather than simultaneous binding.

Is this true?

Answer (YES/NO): NO